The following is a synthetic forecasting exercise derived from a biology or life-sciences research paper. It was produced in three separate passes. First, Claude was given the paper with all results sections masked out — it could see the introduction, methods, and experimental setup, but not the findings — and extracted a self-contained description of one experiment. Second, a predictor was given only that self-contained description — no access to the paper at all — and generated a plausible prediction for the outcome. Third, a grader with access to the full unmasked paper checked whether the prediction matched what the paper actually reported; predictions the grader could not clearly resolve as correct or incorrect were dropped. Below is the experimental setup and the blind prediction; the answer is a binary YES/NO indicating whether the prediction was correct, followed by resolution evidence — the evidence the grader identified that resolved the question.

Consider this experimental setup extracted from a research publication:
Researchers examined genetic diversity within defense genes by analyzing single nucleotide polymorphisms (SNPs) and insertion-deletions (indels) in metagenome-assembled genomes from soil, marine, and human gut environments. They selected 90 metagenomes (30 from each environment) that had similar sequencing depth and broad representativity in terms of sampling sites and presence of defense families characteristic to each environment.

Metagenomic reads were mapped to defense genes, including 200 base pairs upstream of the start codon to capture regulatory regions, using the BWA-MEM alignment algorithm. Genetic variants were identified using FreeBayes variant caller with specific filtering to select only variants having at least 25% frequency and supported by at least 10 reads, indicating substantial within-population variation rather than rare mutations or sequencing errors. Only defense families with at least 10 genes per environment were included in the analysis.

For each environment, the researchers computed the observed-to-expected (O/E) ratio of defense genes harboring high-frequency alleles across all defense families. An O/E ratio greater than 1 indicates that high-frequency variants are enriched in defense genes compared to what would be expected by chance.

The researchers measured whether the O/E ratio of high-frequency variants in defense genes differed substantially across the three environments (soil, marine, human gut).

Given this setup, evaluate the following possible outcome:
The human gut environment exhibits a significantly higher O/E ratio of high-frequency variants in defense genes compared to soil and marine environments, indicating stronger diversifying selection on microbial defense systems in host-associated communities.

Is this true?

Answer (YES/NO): NO